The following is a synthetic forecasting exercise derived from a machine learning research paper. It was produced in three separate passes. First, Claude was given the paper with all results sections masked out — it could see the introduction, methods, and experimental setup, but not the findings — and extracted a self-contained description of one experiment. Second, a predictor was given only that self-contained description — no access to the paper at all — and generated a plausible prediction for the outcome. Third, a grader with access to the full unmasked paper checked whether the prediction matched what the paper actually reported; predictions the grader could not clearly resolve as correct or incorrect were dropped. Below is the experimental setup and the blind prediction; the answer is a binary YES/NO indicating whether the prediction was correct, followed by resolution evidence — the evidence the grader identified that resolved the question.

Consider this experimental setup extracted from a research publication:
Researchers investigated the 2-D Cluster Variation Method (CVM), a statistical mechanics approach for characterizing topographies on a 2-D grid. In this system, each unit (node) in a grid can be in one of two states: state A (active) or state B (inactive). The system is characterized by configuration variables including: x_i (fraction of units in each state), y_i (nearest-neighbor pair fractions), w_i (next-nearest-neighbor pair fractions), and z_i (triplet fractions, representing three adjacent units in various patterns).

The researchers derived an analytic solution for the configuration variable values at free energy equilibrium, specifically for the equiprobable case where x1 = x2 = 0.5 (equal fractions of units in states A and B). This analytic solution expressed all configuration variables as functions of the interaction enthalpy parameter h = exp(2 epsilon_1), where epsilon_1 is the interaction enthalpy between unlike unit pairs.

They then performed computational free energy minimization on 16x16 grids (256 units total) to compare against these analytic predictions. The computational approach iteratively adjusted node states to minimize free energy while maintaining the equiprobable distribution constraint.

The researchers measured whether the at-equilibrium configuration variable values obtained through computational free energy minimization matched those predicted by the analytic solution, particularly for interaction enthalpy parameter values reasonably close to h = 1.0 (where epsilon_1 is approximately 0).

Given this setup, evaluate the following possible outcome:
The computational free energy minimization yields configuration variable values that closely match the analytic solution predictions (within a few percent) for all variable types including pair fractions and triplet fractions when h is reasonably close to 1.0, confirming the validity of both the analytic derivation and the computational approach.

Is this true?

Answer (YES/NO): NO